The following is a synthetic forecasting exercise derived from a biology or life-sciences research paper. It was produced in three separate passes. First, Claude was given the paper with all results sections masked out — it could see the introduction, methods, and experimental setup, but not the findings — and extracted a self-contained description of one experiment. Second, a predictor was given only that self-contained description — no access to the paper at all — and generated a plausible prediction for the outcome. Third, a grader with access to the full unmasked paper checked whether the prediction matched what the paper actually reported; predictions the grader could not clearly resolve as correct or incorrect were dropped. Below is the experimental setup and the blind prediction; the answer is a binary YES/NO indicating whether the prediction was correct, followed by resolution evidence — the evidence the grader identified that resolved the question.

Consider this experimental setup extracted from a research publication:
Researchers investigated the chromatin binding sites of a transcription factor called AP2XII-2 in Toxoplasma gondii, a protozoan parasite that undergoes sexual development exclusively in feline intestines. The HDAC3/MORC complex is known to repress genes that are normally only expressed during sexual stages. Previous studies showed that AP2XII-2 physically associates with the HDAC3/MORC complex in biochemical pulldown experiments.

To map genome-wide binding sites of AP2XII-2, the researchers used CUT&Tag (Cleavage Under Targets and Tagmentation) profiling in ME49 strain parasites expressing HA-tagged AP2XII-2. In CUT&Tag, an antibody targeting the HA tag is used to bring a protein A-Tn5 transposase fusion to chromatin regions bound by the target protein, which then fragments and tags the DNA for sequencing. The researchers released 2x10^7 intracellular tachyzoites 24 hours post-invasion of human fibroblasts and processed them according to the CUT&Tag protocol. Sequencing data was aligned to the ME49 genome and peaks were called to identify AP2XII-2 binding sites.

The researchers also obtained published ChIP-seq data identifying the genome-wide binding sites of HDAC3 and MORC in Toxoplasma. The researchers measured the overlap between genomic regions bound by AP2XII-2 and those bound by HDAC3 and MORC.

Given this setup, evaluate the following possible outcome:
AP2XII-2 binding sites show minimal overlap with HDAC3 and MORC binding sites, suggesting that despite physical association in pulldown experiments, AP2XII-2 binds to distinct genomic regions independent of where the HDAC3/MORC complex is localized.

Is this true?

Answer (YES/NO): NO